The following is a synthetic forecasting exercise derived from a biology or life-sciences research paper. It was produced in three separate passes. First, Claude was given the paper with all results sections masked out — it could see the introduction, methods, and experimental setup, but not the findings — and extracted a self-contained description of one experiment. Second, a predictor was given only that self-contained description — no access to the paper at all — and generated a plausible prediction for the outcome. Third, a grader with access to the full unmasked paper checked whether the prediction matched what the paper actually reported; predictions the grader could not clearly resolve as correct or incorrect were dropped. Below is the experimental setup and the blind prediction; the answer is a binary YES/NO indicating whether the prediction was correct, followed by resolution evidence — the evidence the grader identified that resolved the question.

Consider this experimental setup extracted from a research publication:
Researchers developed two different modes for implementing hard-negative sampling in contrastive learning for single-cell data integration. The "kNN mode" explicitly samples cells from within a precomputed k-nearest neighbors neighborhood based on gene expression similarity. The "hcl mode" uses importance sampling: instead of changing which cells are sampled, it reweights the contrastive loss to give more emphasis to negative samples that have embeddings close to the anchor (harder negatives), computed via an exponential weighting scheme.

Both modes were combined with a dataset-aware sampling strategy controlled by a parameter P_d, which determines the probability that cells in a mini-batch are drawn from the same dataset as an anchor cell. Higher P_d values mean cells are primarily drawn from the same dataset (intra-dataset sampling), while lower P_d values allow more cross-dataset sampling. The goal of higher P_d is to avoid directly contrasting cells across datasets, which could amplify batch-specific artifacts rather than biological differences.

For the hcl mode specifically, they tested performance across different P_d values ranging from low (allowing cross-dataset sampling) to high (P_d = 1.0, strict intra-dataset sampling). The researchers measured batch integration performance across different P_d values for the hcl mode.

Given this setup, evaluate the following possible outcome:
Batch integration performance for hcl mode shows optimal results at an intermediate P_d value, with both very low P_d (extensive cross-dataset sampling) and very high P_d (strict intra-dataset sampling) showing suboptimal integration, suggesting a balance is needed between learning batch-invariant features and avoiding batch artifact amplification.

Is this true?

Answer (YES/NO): NO